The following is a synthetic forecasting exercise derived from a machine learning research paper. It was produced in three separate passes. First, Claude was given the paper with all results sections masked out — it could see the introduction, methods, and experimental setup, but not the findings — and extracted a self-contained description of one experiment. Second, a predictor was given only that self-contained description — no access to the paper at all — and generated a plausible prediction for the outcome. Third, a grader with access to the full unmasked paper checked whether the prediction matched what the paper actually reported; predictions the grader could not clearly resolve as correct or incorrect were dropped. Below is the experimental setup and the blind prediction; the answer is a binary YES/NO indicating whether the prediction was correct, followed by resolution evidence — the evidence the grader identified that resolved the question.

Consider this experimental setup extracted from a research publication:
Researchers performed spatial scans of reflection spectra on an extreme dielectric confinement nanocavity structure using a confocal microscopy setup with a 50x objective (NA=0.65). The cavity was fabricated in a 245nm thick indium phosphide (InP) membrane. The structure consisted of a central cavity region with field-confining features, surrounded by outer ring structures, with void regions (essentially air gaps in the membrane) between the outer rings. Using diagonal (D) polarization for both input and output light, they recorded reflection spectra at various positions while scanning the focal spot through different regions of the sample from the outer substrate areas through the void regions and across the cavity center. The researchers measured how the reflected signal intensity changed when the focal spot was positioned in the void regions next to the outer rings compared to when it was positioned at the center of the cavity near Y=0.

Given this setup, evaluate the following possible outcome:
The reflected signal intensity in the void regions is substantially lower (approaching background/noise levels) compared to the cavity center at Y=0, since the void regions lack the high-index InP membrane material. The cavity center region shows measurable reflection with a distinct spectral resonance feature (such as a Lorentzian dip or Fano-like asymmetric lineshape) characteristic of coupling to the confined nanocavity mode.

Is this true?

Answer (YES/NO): YES